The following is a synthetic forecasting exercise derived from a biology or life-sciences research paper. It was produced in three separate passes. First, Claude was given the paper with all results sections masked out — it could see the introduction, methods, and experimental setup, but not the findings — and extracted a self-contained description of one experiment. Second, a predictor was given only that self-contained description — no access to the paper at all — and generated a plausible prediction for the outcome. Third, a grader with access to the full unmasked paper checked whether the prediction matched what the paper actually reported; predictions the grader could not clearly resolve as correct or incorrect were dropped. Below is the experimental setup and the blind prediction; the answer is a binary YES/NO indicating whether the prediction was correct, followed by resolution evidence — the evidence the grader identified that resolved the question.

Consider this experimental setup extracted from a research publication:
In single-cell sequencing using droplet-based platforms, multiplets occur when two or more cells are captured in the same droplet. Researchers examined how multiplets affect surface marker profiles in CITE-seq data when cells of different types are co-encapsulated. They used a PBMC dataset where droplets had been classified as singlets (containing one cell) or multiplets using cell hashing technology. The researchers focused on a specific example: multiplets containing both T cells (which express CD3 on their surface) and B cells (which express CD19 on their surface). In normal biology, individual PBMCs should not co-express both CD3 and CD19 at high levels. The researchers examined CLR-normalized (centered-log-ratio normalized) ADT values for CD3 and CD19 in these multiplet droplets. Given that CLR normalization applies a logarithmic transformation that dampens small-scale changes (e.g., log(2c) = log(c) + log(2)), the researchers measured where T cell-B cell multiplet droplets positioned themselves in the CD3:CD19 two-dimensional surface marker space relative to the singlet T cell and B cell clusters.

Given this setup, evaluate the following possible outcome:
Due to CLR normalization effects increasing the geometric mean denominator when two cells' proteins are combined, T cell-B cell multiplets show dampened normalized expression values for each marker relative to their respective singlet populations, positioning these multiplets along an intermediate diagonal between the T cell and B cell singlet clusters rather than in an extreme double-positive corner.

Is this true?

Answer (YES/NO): NO